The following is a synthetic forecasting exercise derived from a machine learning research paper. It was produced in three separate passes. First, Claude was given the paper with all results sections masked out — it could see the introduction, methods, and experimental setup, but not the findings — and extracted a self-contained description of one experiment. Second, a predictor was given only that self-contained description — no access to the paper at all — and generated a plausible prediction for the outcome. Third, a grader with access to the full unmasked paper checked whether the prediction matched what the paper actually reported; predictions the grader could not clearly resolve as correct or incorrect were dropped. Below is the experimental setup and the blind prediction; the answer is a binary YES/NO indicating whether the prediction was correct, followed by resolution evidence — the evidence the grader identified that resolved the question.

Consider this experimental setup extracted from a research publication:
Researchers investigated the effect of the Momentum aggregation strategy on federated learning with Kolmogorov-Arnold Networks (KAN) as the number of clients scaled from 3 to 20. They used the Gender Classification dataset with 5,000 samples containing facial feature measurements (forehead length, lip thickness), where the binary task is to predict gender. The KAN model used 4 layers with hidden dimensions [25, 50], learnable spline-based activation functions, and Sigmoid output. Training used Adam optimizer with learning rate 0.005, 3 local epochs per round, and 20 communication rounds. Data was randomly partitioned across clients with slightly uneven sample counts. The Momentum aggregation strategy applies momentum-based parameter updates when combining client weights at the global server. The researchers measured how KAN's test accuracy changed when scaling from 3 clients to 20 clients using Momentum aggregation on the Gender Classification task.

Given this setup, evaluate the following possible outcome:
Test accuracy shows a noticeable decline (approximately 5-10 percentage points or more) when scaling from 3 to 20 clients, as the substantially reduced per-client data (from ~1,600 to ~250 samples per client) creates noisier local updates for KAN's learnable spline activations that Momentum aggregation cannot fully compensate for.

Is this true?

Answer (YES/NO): NO